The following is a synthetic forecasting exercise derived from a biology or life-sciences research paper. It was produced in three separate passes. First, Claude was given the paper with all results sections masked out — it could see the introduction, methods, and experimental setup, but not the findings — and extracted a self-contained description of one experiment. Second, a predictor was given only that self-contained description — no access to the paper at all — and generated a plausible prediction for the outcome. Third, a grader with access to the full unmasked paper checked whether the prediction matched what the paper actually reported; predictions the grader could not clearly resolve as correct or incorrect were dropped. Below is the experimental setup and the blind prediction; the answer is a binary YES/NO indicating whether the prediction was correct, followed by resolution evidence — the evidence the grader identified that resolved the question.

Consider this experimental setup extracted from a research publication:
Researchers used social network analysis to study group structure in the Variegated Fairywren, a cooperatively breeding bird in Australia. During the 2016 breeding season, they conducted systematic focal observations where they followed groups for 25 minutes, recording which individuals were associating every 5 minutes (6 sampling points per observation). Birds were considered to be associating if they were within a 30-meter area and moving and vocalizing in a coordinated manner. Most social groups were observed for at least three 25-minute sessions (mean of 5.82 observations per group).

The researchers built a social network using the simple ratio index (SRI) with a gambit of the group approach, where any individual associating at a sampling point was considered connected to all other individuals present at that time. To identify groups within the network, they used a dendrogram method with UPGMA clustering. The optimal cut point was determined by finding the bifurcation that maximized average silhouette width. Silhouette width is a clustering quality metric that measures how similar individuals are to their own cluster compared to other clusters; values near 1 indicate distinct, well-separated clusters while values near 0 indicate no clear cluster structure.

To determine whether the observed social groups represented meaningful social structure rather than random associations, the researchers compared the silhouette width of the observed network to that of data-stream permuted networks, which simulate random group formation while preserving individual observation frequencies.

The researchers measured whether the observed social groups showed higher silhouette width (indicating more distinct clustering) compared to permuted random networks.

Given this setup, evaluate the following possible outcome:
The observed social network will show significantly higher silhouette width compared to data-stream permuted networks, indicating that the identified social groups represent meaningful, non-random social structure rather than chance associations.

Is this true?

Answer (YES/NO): YES